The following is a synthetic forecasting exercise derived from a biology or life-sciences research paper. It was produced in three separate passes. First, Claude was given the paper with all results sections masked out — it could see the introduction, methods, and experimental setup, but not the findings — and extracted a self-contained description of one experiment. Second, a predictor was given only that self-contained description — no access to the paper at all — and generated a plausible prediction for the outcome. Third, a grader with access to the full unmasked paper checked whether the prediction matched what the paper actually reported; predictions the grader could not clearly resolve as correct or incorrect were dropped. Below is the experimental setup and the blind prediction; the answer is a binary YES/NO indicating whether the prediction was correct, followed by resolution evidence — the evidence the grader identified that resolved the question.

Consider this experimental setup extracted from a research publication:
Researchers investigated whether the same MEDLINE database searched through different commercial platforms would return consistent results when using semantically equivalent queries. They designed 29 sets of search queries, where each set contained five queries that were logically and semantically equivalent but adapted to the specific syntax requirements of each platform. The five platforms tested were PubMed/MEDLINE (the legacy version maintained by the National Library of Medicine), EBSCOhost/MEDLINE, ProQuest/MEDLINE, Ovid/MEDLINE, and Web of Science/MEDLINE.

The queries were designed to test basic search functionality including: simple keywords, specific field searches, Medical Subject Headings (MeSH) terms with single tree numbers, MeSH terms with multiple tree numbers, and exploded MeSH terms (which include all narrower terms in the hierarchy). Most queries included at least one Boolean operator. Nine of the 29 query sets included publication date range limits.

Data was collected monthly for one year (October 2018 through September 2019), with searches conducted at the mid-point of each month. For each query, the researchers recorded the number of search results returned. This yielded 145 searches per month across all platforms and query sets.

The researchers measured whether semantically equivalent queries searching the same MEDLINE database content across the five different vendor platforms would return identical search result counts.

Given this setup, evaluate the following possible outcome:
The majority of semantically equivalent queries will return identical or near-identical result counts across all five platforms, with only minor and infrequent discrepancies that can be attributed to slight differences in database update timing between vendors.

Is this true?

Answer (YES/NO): NO